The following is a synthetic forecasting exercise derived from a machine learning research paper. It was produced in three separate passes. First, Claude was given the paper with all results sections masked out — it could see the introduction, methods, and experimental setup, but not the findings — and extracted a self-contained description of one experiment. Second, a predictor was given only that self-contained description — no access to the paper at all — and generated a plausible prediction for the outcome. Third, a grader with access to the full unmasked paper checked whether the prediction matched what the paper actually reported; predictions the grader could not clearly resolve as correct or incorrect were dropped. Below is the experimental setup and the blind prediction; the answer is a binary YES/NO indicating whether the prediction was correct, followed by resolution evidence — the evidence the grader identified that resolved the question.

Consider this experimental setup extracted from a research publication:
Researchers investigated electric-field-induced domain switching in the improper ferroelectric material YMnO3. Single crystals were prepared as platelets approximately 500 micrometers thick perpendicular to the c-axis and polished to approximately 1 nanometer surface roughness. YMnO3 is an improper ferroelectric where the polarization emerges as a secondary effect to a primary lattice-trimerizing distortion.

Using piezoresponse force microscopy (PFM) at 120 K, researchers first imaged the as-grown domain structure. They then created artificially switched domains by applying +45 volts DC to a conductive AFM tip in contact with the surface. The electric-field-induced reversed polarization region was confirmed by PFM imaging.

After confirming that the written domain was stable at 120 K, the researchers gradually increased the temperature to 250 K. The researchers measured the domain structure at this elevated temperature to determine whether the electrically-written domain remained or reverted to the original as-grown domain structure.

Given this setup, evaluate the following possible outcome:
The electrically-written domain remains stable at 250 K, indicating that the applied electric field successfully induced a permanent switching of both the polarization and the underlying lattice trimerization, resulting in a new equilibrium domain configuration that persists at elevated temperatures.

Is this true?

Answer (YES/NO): NO